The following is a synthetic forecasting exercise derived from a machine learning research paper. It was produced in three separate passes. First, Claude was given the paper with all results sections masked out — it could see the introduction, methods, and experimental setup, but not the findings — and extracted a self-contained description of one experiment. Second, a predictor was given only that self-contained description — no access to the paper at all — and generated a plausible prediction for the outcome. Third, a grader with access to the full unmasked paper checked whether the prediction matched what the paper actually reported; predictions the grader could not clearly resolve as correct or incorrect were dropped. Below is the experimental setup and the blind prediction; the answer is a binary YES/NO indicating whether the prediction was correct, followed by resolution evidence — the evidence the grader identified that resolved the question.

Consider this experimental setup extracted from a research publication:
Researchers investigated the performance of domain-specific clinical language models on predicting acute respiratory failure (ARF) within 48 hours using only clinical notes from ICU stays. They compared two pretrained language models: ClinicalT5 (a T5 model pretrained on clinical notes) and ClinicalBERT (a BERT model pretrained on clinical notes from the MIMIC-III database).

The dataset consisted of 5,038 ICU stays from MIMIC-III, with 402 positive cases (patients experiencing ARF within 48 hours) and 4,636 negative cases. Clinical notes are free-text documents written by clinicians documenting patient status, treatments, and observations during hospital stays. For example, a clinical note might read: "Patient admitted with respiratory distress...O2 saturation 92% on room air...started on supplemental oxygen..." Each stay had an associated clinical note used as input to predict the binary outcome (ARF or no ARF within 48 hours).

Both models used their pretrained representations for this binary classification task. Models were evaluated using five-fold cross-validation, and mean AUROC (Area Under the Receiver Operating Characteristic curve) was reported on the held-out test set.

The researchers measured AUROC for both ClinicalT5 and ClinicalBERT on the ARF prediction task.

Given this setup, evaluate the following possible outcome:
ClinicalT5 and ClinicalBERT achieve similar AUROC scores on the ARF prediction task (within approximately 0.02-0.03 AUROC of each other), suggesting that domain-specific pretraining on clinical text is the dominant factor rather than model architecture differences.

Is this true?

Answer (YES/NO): YES